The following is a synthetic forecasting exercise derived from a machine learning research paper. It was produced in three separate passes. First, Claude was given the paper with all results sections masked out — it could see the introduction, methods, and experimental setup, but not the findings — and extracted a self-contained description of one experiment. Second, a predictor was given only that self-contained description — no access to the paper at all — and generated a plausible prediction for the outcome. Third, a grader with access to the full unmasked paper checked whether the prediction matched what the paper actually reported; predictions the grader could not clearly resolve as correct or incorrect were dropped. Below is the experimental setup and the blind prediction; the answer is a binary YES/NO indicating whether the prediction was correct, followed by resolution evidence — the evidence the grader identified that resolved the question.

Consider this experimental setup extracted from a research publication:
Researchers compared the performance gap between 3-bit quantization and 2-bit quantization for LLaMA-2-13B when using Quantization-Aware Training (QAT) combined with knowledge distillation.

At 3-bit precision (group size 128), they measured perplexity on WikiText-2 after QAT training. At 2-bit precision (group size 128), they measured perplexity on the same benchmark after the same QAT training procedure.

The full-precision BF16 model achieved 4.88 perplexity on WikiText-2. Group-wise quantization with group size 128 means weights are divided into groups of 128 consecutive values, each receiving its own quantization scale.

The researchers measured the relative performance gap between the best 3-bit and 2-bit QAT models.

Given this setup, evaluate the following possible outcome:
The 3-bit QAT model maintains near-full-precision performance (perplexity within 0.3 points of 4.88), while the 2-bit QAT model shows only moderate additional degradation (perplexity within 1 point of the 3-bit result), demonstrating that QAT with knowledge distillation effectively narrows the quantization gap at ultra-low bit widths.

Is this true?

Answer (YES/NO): NO